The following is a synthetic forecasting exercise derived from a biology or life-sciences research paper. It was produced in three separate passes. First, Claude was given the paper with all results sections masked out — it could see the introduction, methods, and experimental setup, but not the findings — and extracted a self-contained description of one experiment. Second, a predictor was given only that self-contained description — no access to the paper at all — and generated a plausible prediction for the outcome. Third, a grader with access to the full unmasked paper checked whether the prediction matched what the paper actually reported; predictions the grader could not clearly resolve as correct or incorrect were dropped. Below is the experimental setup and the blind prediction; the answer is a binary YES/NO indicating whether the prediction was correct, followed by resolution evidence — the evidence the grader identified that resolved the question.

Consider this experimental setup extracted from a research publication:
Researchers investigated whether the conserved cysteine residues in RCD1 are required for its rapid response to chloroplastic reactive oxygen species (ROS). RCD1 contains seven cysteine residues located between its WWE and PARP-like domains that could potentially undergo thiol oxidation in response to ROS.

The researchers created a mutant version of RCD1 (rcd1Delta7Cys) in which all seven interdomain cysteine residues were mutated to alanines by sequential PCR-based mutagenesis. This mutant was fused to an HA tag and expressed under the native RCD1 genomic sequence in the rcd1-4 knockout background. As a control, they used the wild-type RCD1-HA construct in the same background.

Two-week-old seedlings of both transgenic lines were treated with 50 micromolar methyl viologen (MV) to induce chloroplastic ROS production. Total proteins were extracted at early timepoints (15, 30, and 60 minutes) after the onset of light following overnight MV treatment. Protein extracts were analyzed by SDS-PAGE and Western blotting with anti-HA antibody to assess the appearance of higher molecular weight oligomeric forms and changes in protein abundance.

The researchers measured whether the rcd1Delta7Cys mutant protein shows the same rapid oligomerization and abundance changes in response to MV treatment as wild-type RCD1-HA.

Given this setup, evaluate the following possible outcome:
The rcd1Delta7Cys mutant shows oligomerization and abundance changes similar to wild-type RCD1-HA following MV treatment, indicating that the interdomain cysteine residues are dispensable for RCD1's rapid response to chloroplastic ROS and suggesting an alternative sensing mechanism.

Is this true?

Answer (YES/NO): NO